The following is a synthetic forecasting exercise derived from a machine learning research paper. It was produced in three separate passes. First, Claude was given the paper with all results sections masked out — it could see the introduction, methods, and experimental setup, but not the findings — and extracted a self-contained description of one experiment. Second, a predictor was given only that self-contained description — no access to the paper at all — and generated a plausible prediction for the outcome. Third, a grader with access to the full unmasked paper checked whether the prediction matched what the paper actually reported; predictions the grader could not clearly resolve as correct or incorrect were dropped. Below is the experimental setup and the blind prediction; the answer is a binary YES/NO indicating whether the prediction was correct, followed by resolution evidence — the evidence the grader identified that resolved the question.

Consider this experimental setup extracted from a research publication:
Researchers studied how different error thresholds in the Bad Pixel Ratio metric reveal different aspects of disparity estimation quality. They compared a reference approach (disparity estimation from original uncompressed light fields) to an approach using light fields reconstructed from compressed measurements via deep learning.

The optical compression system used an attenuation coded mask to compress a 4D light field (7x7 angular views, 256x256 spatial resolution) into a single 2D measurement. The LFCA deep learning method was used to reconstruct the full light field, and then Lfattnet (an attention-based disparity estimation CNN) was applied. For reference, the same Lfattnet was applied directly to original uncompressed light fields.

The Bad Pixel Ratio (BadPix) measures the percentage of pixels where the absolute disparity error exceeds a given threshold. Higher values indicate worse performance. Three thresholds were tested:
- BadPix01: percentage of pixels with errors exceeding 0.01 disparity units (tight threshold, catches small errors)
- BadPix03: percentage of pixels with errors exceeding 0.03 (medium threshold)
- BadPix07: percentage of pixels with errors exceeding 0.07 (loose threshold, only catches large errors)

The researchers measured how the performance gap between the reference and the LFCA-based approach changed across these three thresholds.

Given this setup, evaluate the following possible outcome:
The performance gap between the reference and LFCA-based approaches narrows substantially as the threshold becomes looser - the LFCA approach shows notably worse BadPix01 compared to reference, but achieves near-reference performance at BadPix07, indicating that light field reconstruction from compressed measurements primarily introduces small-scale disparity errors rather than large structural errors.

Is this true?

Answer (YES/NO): NO